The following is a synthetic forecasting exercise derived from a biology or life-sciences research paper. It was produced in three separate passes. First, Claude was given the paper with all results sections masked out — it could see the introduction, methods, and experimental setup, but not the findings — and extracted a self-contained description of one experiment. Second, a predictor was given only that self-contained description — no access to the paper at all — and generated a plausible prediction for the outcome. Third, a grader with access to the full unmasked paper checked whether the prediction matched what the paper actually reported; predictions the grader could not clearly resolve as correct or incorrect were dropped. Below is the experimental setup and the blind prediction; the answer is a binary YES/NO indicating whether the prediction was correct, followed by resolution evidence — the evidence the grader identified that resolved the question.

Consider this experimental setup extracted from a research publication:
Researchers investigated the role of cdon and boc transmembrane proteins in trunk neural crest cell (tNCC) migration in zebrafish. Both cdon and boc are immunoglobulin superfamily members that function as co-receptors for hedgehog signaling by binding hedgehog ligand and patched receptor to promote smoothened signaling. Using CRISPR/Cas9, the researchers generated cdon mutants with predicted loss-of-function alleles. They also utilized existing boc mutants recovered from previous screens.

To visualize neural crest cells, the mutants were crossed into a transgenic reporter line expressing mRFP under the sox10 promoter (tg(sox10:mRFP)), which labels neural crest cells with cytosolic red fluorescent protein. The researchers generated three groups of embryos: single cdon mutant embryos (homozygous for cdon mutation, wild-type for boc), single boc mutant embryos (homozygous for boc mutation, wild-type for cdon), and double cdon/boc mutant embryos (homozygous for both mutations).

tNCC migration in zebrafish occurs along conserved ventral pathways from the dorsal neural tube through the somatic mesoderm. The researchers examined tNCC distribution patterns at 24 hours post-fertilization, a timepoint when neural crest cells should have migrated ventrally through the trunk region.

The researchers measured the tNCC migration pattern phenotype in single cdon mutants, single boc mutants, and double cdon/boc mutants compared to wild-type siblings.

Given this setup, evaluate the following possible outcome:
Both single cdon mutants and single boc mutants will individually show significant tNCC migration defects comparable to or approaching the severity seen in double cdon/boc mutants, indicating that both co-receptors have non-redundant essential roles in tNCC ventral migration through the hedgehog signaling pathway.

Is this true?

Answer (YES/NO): NO